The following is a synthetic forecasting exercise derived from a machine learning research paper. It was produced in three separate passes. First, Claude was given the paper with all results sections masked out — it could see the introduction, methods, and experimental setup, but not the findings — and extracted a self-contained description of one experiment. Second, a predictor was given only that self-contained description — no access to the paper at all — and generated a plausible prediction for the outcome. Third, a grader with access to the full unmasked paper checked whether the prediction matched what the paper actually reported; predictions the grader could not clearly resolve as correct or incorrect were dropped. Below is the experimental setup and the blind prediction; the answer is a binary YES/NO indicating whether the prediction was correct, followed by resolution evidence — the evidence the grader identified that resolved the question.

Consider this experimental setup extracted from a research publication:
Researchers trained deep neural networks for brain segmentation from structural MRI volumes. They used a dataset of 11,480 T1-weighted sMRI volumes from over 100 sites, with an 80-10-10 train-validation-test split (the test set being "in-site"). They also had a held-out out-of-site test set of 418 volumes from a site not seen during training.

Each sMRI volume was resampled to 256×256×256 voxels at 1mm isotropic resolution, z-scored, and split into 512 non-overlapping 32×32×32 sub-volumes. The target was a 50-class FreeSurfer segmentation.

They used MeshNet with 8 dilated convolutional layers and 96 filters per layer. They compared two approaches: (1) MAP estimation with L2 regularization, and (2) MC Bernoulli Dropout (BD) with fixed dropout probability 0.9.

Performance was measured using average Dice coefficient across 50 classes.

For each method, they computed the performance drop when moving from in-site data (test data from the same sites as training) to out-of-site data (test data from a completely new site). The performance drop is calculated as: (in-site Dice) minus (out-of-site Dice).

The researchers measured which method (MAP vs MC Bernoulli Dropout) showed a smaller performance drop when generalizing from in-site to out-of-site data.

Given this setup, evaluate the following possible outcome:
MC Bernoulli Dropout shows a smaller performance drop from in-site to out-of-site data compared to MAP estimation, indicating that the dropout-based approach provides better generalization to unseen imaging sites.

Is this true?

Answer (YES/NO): YES